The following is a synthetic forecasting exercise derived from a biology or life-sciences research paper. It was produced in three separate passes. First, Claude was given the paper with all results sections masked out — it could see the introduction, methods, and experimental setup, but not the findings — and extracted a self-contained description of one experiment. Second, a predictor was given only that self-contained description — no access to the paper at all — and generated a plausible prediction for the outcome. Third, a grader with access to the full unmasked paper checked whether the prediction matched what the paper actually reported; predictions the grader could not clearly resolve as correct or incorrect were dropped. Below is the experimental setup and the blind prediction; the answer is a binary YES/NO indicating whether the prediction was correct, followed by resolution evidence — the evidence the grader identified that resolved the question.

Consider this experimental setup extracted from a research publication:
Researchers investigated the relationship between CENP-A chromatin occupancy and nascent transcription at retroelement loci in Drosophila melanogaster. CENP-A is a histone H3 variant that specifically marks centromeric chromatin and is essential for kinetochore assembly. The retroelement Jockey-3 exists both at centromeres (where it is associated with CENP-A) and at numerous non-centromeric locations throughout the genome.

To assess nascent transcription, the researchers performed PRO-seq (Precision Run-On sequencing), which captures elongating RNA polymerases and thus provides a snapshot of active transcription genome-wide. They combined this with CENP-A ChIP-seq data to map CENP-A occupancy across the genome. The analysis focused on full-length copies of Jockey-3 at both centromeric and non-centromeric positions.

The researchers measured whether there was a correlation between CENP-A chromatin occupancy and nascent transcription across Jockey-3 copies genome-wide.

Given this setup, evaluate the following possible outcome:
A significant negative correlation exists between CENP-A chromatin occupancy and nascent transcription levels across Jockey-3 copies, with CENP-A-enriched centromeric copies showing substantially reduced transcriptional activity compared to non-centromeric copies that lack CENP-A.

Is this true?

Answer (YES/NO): NO